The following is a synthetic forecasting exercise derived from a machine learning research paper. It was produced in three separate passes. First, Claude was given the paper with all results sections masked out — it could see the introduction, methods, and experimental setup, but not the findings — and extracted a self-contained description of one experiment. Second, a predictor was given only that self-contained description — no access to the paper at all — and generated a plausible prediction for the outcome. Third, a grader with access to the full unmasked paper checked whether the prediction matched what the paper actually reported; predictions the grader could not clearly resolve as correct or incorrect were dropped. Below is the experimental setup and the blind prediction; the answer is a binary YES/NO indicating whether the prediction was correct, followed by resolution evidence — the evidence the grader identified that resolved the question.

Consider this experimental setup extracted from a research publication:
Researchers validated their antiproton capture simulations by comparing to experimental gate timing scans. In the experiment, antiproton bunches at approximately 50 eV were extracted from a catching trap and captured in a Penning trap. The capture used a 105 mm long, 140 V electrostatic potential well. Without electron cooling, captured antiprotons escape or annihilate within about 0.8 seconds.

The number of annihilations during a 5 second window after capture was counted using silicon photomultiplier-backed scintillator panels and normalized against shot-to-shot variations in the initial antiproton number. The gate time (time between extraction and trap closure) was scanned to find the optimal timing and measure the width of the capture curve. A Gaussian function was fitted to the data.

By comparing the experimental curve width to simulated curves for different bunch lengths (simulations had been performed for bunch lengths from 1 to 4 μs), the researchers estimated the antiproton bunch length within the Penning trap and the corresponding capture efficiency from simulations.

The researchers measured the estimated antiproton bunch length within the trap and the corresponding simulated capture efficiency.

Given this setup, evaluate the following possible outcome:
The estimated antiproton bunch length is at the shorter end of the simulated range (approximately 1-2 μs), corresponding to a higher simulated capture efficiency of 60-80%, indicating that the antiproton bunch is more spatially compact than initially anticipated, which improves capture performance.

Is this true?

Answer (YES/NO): NO